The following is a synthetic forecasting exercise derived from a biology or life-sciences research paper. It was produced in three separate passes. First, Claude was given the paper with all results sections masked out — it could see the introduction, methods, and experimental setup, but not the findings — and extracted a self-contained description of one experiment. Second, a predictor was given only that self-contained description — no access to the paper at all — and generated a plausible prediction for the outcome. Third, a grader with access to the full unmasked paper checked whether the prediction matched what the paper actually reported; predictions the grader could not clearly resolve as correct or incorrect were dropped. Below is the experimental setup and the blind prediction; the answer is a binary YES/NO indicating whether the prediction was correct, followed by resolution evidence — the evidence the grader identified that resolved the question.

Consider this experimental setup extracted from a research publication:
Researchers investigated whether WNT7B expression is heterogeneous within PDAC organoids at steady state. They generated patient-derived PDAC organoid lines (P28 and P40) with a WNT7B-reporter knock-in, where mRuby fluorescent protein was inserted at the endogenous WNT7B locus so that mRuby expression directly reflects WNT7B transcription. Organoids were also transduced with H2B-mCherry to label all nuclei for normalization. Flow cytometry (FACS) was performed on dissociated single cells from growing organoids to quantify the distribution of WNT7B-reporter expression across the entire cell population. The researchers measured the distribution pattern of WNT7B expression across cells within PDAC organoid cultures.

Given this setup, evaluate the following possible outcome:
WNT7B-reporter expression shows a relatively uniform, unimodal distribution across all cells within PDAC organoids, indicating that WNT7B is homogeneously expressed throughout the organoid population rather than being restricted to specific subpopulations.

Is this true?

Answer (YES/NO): NO